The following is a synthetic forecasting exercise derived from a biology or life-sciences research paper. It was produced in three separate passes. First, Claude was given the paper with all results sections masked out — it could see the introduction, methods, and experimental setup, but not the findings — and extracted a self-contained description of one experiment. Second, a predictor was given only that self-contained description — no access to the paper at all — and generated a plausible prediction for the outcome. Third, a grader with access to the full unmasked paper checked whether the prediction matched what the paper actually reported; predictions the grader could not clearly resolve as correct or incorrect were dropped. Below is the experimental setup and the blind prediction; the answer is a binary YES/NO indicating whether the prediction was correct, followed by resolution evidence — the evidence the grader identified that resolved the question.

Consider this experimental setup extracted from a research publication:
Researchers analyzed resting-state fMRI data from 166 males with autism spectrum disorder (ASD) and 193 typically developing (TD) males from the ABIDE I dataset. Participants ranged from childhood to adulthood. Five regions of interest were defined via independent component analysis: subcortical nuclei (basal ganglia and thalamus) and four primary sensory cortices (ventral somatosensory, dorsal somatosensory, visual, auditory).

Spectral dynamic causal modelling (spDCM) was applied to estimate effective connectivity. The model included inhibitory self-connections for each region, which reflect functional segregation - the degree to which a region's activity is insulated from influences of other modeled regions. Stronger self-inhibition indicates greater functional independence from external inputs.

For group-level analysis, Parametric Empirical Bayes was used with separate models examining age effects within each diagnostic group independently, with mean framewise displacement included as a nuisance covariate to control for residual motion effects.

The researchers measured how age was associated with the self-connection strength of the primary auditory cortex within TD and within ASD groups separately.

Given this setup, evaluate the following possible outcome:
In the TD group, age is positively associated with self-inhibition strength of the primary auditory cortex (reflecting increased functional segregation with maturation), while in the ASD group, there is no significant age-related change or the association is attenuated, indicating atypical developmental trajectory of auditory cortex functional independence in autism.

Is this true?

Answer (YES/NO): YES